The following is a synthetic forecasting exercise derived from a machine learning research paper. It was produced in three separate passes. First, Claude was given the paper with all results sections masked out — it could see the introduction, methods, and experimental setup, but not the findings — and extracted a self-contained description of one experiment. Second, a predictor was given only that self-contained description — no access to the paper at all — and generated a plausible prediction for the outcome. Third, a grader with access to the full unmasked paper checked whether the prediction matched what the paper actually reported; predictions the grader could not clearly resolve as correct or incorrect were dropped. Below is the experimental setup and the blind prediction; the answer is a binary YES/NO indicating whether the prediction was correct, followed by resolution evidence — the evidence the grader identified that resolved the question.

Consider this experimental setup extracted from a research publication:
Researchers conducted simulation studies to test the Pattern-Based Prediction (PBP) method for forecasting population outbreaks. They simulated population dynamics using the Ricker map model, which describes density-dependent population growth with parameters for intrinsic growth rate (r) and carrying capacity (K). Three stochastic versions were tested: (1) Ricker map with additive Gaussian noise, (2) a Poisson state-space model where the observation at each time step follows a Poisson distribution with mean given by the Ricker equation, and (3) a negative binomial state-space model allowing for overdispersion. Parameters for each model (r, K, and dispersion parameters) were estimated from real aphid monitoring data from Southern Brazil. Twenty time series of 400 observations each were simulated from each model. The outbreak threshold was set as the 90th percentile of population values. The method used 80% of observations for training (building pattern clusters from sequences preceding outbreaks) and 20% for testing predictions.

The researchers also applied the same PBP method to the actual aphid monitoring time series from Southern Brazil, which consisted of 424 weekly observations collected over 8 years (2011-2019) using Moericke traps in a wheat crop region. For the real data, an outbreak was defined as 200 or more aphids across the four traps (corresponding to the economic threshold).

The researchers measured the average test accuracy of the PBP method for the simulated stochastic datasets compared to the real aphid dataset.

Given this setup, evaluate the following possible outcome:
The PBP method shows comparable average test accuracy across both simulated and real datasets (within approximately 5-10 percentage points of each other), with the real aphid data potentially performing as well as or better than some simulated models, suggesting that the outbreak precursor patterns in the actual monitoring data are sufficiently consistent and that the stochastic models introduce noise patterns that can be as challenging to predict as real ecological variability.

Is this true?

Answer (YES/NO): NO